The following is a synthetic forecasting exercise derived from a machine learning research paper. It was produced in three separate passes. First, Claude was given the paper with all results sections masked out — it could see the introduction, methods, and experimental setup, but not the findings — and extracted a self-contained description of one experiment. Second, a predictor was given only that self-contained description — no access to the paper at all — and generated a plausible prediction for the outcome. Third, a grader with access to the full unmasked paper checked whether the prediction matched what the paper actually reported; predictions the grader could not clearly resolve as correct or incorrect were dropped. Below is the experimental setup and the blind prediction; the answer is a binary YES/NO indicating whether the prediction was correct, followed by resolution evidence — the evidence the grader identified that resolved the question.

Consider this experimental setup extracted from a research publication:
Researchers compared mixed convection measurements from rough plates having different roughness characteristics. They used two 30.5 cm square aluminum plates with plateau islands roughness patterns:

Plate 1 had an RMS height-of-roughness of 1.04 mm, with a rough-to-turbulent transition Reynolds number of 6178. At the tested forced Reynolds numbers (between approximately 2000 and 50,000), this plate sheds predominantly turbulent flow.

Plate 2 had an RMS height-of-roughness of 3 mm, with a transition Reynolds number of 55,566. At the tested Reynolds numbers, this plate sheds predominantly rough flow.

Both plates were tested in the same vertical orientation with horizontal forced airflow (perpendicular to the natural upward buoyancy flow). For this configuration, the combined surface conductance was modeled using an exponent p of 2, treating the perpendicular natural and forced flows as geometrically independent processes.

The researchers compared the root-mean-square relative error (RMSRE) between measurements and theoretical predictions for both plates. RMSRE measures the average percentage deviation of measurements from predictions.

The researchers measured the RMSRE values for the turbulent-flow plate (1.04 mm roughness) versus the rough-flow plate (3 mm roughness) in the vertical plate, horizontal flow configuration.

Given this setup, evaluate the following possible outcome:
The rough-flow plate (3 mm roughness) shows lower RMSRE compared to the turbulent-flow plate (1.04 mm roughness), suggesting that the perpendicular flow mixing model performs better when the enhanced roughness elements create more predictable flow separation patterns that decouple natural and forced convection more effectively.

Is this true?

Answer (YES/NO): YES